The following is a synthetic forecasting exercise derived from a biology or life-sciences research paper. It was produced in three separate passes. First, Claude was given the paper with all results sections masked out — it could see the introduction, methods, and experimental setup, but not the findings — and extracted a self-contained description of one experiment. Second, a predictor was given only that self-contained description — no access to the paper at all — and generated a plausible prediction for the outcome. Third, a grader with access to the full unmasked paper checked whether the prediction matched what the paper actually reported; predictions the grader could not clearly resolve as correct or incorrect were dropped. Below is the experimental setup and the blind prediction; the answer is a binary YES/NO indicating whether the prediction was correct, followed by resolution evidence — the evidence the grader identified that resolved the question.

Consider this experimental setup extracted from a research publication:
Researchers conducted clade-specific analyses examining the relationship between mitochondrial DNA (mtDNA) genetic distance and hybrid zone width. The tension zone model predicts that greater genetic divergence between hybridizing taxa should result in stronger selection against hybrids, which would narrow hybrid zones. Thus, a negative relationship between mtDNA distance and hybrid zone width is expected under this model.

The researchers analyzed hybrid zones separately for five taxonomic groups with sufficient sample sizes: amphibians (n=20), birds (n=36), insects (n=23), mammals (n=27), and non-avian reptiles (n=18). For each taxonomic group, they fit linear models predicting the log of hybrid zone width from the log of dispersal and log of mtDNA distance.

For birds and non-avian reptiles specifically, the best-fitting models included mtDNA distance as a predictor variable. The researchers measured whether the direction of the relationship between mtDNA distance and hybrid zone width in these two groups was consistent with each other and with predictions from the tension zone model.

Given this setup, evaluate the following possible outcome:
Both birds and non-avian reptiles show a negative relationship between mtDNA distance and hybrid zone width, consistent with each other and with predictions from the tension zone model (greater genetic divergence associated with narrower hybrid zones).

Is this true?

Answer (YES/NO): NO